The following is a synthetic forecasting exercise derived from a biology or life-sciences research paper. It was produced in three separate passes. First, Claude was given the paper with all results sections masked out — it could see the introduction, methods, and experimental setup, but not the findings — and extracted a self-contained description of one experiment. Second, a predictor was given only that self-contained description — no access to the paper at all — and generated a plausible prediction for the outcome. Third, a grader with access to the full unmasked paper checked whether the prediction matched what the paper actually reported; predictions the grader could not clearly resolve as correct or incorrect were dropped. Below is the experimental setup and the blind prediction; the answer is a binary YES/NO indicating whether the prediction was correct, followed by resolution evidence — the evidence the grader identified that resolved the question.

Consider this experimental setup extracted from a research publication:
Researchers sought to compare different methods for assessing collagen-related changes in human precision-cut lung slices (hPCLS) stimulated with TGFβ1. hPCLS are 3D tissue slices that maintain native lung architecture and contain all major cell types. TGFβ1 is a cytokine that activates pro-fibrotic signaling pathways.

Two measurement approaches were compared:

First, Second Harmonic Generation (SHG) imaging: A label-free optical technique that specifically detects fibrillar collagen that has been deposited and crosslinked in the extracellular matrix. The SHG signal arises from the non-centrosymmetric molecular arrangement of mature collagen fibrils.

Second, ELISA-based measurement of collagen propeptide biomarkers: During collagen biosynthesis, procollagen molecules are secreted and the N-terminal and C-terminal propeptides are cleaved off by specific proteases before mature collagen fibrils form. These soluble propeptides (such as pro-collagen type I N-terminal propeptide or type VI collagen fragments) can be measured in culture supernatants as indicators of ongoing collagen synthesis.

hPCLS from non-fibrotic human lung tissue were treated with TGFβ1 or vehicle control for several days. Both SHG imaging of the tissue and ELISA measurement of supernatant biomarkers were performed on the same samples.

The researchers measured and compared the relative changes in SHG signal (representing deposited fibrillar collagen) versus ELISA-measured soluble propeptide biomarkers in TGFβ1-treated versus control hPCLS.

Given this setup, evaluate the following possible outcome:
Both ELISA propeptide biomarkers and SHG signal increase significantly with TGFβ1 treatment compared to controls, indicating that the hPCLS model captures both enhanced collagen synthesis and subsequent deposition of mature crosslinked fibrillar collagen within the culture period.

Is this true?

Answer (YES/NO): NO